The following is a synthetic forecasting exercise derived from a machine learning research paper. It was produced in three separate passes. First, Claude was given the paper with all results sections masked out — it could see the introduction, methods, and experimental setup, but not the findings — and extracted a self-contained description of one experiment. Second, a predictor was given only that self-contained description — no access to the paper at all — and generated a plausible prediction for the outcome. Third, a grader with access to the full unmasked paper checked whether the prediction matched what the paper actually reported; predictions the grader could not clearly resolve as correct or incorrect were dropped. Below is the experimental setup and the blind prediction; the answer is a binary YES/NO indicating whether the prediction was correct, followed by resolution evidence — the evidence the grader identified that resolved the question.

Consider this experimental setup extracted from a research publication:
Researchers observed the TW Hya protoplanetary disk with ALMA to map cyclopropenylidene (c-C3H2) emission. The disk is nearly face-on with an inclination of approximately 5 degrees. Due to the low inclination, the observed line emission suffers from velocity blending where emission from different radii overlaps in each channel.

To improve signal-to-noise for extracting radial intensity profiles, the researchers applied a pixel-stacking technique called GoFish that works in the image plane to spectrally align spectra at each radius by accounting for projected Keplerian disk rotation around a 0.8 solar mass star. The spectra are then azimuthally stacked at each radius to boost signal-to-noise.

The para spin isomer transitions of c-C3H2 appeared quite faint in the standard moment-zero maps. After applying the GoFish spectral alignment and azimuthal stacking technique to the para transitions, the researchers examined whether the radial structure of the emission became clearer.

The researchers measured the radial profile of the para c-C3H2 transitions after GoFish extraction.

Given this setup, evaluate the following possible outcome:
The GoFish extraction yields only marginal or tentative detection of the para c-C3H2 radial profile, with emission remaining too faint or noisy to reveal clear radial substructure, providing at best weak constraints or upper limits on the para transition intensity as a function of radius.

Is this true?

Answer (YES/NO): NO